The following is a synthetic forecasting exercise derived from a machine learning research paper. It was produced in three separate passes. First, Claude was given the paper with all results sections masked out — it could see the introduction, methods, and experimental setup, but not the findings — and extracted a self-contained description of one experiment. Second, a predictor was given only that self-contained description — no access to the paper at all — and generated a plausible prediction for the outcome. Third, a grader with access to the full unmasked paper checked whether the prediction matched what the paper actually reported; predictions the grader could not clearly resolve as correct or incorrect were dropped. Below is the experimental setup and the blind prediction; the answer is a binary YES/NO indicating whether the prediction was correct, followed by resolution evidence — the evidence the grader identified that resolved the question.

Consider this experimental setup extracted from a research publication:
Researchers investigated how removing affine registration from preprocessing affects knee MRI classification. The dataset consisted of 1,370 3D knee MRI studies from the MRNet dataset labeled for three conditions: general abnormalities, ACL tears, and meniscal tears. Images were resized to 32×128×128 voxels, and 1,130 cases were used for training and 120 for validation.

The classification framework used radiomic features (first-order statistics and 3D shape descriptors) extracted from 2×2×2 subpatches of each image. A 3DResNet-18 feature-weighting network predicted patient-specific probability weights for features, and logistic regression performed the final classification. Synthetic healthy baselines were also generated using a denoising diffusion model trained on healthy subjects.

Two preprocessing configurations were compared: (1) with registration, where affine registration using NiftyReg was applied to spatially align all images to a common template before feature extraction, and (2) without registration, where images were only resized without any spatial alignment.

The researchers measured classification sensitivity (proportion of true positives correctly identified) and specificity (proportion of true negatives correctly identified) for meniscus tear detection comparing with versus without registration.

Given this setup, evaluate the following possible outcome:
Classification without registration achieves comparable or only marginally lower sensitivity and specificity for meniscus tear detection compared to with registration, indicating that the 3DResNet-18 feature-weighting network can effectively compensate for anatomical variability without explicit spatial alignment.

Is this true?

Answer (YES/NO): NO